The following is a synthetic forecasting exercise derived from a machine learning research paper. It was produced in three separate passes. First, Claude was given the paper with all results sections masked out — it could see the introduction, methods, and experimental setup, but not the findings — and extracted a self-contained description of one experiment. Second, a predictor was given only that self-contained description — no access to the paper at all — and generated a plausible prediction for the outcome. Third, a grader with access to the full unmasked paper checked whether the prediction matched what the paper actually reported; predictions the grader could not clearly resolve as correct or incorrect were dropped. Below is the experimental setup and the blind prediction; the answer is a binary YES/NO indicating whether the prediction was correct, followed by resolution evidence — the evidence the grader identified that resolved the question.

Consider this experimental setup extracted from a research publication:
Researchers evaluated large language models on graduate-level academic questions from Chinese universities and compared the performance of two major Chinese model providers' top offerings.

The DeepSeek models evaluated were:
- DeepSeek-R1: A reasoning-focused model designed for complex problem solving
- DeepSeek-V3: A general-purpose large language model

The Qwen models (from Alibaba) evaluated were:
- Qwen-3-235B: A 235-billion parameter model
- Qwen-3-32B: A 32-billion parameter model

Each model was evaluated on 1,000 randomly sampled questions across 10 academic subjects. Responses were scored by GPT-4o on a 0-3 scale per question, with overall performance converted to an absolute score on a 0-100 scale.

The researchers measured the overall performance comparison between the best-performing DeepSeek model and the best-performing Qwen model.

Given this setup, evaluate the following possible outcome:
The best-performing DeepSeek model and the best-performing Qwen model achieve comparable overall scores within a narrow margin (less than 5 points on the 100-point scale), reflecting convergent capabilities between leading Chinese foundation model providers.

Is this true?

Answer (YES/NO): YES